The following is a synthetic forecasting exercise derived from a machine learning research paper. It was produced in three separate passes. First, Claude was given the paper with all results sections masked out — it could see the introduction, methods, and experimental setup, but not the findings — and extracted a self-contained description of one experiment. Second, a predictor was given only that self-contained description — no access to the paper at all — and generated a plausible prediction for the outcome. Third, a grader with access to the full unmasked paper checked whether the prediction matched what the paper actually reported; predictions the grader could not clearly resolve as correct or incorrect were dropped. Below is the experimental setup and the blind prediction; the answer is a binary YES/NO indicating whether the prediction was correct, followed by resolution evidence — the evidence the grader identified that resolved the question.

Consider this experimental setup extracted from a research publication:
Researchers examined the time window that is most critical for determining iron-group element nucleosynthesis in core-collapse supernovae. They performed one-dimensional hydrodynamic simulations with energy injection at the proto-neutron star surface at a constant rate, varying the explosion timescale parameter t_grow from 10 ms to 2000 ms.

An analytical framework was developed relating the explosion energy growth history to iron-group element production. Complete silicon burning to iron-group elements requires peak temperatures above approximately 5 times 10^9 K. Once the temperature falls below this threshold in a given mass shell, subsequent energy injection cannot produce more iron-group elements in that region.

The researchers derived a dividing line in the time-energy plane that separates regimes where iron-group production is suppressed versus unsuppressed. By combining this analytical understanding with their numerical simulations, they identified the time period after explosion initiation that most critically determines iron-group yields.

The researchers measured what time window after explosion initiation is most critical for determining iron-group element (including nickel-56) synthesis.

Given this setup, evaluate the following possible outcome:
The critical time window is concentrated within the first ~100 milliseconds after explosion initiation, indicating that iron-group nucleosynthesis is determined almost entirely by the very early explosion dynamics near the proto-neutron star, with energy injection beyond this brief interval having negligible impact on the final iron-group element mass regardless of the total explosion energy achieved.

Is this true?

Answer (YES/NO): YES